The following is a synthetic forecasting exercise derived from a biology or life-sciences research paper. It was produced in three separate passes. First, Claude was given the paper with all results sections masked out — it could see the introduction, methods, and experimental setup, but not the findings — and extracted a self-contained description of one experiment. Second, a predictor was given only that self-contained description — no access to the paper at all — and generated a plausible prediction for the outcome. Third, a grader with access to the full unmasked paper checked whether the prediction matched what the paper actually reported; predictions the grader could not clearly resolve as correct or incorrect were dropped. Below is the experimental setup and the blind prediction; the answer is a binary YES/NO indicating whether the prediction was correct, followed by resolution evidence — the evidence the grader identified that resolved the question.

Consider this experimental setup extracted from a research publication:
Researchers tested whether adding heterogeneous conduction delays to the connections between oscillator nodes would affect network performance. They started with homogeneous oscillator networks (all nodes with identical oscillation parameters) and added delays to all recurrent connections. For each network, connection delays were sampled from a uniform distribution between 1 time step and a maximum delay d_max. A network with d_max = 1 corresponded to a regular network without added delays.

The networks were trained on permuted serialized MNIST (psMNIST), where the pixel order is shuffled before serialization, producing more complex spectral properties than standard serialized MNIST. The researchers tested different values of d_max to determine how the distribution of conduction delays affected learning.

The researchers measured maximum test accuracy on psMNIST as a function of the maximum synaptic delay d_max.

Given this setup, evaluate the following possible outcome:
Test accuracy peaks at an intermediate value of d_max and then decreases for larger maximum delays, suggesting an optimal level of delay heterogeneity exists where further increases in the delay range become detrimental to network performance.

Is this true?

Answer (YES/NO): NO